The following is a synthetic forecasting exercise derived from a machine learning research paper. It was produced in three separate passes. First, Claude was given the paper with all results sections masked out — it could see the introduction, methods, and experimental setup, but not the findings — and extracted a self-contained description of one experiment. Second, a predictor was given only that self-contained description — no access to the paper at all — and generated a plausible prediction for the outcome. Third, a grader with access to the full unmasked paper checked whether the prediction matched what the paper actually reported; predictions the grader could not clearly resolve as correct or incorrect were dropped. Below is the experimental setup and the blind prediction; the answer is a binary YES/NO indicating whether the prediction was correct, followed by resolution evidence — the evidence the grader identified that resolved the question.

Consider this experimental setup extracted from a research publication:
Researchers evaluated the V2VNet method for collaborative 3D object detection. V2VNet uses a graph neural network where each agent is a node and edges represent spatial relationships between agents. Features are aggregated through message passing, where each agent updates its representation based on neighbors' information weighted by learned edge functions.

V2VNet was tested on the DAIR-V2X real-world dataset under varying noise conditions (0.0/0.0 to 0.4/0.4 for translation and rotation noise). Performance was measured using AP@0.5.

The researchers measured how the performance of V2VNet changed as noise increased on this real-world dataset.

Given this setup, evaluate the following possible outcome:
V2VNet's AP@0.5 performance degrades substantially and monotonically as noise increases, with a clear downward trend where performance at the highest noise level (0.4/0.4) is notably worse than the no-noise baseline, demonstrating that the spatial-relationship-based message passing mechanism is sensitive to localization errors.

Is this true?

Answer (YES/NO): NO